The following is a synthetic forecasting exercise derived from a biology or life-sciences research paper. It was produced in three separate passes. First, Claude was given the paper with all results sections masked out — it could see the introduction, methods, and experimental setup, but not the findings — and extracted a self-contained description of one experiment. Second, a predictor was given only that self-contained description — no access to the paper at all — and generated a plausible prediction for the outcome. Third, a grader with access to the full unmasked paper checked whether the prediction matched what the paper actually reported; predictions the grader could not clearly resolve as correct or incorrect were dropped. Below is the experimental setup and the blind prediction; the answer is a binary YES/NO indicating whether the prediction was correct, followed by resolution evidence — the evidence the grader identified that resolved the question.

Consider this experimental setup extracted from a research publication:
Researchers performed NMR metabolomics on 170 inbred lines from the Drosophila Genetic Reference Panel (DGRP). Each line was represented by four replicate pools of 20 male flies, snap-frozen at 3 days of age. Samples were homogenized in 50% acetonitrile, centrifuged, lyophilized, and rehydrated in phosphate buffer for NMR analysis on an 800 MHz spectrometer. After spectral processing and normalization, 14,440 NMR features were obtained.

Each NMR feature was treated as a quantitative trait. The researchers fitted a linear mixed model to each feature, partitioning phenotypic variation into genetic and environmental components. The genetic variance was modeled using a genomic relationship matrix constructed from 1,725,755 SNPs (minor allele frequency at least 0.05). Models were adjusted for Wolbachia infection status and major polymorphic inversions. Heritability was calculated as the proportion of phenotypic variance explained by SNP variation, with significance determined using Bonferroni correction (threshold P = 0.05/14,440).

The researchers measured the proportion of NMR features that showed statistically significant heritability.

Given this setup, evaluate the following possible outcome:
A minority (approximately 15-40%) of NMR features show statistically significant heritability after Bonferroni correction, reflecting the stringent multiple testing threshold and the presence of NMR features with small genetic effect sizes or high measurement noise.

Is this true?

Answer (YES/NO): YES